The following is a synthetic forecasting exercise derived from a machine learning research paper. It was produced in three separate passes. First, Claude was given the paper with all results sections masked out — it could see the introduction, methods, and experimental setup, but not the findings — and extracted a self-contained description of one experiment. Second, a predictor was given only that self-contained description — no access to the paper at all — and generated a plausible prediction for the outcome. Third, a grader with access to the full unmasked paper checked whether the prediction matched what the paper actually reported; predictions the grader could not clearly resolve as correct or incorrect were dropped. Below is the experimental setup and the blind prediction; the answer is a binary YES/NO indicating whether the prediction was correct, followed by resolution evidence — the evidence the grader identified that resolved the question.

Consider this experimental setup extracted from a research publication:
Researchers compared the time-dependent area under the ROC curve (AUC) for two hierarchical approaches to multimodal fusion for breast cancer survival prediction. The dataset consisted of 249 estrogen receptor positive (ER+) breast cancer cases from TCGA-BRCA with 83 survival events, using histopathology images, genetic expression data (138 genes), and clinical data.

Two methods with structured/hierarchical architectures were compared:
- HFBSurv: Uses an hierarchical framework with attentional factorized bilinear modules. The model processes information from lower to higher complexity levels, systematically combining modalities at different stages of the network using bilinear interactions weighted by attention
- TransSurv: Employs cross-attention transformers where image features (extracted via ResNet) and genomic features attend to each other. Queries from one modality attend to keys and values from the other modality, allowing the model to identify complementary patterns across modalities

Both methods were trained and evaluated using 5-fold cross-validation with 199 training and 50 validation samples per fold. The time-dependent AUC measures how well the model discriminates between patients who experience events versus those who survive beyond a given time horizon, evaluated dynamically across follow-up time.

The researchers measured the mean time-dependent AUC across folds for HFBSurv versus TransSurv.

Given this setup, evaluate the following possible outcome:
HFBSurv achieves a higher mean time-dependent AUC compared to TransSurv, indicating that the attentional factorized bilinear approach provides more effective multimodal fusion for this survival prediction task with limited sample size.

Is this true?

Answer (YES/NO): NO